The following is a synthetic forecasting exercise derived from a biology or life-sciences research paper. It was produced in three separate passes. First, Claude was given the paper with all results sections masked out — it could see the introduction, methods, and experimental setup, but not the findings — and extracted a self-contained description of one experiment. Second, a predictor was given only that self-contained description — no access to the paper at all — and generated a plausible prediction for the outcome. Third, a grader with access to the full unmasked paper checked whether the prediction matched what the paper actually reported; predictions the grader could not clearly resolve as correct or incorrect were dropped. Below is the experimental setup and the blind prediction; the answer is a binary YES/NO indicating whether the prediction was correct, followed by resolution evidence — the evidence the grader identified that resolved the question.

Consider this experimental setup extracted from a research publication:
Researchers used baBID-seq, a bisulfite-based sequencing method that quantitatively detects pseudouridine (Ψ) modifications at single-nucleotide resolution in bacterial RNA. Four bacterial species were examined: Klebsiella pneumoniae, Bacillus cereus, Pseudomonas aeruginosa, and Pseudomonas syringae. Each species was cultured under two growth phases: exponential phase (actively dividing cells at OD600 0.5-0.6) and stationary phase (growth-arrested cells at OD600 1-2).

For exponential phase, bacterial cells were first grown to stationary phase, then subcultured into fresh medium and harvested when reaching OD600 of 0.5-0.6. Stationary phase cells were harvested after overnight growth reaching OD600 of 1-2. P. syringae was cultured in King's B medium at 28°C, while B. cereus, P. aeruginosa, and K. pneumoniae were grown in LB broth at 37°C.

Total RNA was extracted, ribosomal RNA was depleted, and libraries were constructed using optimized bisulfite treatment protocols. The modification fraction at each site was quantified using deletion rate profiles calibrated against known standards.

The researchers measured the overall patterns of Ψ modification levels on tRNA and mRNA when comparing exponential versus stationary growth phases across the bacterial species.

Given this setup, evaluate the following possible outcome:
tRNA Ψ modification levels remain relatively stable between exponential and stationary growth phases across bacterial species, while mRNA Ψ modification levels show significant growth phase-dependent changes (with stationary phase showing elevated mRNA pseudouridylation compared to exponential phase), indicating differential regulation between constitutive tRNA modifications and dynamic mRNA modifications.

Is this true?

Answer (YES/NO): NO